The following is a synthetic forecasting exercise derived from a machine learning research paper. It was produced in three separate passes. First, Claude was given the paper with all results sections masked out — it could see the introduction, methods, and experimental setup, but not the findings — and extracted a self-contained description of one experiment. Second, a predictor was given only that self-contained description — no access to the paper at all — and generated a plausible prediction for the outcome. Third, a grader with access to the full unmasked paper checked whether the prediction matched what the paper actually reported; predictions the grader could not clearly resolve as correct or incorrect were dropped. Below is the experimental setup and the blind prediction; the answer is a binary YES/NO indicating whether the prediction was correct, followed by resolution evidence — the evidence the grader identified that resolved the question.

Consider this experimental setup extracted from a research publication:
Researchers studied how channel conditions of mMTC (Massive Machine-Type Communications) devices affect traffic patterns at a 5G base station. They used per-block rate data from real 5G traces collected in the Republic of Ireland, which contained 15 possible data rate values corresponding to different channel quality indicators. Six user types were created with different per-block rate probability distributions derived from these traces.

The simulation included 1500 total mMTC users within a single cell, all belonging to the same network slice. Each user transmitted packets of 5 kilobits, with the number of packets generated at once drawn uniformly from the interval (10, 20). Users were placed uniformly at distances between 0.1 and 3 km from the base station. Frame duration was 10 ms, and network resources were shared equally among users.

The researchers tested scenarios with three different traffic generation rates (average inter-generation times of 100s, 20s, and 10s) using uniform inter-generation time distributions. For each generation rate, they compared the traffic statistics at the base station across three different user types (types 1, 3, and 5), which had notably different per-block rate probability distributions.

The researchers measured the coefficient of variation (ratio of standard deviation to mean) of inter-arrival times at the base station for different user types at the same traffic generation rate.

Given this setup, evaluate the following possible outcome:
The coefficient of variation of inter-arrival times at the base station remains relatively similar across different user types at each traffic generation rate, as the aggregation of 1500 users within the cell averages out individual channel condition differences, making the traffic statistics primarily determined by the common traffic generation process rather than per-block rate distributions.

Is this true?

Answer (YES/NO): YES